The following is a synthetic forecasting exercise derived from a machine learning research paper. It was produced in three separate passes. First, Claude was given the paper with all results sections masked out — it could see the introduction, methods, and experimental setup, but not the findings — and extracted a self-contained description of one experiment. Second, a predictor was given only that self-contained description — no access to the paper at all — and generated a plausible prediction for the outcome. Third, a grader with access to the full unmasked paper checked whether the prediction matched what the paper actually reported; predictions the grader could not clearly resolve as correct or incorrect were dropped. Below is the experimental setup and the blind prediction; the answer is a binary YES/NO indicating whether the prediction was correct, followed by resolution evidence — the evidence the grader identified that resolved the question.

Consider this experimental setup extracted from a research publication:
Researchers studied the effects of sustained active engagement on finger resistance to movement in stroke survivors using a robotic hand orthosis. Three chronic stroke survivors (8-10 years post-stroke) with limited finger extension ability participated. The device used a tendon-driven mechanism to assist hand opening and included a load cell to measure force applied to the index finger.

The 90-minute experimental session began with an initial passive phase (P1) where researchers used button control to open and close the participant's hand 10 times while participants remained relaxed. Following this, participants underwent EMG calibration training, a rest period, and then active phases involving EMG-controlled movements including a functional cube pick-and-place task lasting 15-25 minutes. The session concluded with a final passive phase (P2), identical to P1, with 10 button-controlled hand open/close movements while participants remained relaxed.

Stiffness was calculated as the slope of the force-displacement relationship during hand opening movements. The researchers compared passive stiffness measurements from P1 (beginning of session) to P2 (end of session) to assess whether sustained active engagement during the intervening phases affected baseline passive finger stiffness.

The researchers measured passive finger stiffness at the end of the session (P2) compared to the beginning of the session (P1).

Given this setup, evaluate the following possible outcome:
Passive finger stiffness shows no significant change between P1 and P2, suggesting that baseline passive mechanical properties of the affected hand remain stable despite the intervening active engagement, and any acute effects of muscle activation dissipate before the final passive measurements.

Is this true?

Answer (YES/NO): YES